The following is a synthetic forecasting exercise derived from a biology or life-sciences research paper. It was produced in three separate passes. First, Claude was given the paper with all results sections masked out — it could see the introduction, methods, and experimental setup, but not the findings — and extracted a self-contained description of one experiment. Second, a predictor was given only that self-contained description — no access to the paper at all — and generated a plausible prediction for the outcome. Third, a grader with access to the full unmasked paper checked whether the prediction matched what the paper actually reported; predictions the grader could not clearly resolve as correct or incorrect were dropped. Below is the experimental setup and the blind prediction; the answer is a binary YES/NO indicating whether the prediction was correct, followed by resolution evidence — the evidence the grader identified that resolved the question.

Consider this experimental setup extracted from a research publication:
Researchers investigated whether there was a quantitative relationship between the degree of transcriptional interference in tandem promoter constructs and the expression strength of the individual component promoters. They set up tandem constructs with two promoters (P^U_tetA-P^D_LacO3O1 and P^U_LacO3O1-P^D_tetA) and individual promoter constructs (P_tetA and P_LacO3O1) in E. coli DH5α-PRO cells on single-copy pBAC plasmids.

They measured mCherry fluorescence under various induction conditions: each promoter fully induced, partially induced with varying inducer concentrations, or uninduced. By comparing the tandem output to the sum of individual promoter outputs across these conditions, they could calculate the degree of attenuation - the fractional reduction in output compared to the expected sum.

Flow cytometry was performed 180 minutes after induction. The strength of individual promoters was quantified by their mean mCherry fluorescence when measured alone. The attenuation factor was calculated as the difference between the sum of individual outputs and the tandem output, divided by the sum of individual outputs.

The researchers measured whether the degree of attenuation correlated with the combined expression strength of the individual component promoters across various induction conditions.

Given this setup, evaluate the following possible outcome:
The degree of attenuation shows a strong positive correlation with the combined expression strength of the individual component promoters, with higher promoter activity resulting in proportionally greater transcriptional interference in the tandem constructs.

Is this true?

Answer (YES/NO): NO